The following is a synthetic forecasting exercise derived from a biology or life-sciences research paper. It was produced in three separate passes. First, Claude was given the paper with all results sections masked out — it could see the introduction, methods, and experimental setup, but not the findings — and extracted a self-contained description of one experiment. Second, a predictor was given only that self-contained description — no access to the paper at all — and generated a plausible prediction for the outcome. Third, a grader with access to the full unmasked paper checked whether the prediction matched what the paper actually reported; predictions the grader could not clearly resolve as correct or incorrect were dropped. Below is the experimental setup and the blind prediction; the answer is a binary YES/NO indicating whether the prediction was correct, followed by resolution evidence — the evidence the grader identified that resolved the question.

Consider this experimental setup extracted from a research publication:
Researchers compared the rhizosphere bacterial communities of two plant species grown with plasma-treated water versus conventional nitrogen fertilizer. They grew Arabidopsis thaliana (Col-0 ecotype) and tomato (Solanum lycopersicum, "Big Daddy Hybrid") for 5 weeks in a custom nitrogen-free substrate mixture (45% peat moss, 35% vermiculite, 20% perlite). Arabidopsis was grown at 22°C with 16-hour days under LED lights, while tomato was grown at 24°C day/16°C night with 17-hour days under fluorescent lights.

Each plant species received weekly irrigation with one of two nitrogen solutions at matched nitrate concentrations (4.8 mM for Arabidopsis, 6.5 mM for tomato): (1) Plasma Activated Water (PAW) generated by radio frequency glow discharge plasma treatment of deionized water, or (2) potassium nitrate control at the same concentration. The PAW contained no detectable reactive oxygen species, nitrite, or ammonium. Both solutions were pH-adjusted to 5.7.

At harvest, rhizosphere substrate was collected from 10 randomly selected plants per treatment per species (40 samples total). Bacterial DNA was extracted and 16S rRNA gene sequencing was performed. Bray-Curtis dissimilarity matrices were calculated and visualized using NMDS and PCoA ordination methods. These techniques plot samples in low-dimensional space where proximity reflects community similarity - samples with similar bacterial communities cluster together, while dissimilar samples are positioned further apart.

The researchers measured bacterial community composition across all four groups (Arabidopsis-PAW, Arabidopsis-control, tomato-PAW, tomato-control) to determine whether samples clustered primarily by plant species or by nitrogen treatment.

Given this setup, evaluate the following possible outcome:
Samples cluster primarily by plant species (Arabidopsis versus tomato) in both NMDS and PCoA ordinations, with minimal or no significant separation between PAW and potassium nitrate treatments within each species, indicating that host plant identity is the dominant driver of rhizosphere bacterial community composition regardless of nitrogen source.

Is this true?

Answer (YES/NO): NO